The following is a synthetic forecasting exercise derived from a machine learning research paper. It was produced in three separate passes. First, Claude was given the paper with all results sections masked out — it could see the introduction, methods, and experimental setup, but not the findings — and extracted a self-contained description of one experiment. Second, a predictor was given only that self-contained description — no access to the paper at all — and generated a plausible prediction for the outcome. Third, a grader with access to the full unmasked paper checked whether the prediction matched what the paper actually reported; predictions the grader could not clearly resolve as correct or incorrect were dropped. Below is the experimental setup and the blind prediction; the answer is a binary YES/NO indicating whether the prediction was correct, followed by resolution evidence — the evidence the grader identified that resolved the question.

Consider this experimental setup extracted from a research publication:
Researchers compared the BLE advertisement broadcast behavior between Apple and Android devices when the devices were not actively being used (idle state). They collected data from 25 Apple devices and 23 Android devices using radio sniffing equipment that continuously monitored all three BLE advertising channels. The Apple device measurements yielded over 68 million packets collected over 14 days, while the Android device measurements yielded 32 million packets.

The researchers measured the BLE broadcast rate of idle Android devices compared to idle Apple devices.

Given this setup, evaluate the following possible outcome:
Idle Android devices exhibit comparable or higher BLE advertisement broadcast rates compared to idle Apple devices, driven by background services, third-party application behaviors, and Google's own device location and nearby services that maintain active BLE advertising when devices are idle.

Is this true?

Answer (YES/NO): NO